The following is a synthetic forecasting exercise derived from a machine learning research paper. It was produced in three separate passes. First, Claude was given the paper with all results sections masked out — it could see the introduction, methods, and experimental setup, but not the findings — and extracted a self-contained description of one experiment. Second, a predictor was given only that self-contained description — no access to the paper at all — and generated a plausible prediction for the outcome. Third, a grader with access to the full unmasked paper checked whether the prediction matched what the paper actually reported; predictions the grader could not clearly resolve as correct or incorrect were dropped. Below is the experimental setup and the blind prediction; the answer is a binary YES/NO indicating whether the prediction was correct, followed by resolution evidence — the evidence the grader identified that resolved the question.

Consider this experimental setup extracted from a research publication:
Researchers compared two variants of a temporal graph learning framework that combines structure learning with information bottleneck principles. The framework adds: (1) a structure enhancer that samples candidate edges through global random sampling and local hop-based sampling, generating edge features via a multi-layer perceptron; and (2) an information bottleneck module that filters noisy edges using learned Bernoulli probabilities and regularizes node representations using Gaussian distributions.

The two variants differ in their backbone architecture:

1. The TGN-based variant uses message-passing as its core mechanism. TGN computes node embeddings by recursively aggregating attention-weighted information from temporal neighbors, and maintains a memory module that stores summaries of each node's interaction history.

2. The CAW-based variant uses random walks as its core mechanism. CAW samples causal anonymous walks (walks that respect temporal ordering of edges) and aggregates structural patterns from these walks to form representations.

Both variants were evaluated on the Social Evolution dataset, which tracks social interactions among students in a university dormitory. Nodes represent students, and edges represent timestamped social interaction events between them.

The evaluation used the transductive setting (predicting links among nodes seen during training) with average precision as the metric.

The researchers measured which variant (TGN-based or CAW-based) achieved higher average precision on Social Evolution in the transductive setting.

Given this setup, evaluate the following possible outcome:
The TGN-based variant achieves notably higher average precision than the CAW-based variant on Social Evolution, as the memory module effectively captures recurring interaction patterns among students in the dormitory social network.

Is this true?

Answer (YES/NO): YES